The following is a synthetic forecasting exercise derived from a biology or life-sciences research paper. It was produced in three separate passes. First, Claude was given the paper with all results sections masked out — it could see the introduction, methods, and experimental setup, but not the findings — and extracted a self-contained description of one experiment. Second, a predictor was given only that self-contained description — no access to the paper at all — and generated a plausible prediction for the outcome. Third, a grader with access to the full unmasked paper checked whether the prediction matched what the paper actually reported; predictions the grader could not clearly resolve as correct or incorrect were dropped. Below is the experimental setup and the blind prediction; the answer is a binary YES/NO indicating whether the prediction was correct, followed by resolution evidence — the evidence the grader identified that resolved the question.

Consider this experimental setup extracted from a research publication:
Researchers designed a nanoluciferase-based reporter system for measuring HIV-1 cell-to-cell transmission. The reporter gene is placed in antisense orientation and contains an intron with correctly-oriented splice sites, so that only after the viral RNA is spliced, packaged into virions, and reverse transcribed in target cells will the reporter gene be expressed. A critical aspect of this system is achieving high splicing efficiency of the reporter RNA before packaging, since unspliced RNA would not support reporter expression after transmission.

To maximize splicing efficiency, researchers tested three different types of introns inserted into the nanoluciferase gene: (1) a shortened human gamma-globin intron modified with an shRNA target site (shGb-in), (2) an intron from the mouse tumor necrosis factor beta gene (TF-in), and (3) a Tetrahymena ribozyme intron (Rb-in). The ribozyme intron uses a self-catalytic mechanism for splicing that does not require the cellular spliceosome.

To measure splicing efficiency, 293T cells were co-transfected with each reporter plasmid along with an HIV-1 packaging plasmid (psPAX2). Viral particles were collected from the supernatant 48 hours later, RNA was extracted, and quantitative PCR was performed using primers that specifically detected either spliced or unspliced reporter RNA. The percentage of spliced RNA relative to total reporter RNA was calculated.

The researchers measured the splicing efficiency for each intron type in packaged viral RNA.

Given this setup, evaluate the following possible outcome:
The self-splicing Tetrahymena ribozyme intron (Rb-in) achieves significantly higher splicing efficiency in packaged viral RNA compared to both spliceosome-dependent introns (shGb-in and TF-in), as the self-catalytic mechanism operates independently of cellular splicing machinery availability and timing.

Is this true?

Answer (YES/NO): NO